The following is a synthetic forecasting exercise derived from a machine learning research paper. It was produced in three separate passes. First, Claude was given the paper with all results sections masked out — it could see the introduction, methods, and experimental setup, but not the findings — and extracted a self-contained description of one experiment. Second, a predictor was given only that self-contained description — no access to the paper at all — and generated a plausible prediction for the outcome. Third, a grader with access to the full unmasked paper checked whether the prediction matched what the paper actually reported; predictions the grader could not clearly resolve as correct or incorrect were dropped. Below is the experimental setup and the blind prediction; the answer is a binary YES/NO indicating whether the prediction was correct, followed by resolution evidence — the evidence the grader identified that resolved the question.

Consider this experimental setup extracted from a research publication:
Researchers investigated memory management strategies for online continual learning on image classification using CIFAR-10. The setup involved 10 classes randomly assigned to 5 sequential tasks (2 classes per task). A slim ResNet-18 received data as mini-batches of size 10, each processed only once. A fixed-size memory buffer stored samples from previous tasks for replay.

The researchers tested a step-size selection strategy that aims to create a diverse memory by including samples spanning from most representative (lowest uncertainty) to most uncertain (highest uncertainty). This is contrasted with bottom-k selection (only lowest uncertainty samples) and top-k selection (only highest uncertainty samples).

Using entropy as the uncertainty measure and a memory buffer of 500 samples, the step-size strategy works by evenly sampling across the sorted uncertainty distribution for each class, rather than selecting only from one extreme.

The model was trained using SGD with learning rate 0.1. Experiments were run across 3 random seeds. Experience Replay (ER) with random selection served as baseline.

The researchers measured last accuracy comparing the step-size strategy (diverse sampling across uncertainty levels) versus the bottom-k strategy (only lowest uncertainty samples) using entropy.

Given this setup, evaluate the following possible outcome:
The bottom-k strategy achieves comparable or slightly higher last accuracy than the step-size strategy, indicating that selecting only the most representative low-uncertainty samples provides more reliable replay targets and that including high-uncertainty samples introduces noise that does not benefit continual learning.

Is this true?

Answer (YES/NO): NO